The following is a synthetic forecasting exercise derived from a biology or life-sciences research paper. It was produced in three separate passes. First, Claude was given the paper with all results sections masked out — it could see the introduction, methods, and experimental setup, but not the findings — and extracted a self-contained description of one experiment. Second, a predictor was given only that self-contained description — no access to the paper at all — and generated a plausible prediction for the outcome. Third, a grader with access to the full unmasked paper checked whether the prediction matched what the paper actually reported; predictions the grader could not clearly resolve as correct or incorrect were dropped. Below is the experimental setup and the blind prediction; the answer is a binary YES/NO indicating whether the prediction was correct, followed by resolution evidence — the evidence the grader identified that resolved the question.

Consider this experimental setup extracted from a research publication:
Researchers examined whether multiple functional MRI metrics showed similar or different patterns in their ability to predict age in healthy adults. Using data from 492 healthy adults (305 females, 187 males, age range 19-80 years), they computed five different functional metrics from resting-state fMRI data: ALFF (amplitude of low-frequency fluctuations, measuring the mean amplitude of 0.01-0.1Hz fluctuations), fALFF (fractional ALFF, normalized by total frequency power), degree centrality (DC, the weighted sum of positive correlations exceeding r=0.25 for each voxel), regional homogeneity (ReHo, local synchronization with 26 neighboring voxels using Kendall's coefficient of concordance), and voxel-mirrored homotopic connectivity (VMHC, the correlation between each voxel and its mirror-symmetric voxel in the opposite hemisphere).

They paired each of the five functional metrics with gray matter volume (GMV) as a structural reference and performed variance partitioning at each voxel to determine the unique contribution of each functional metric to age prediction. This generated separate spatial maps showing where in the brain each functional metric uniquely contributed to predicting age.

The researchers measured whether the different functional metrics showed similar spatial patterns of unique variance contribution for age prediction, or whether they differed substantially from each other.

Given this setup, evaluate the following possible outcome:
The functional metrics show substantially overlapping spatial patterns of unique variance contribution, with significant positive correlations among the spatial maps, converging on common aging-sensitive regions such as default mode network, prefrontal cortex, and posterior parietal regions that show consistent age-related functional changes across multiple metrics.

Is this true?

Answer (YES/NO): NO